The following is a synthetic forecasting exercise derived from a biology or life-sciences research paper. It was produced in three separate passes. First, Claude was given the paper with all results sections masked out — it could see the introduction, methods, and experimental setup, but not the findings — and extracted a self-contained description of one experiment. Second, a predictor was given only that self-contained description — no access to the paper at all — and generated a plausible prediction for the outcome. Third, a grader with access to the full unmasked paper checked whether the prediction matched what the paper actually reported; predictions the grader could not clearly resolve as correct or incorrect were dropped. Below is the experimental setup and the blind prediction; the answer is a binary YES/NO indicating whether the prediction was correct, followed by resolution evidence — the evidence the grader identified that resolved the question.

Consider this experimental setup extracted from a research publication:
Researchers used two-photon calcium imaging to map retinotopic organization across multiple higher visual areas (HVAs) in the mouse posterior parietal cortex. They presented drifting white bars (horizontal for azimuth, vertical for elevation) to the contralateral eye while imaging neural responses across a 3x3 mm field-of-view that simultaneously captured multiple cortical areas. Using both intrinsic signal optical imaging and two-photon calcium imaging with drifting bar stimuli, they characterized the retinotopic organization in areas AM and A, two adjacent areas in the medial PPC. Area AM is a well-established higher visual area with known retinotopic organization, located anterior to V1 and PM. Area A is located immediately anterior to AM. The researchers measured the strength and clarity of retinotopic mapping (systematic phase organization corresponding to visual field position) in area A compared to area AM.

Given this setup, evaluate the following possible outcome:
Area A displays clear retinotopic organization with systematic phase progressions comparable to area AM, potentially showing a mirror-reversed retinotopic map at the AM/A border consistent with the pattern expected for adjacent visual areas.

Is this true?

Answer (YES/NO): NO